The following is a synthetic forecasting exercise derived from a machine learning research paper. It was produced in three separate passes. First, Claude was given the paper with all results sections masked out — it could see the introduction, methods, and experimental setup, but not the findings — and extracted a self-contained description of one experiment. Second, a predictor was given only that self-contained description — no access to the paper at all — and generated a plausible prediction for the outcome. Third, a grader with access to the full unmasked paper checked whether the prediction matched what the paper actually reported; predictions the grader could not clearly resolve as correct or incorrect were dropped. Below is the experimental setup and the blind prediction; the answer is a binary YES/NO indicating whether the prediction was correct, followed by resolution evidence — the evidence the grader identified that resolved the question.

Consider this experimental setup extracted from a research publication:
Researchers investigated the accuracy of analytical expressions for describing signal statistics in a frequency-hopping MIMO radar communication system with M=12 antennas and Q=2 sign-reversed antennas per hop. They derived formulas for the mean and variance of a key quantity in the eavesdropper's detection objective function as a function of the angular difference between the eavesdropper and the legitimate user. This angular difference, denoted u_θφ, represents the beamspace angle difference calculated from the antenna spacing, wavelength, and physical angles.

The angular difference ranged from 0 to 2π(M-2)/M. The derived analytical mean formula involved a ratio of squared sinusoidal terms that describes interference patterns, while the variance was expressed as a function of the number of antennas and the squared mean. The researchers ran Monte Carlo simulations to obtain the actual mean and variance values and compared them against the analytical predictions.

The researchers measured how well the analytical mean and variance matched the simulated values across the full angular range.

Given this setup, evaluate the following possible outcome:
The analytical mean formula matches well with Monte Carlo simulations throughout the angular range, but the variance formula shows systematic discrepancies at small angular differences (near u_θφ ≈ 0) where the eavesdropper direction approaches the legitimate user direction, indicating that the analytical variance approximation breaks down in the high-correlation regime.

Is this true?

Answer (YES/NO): NO